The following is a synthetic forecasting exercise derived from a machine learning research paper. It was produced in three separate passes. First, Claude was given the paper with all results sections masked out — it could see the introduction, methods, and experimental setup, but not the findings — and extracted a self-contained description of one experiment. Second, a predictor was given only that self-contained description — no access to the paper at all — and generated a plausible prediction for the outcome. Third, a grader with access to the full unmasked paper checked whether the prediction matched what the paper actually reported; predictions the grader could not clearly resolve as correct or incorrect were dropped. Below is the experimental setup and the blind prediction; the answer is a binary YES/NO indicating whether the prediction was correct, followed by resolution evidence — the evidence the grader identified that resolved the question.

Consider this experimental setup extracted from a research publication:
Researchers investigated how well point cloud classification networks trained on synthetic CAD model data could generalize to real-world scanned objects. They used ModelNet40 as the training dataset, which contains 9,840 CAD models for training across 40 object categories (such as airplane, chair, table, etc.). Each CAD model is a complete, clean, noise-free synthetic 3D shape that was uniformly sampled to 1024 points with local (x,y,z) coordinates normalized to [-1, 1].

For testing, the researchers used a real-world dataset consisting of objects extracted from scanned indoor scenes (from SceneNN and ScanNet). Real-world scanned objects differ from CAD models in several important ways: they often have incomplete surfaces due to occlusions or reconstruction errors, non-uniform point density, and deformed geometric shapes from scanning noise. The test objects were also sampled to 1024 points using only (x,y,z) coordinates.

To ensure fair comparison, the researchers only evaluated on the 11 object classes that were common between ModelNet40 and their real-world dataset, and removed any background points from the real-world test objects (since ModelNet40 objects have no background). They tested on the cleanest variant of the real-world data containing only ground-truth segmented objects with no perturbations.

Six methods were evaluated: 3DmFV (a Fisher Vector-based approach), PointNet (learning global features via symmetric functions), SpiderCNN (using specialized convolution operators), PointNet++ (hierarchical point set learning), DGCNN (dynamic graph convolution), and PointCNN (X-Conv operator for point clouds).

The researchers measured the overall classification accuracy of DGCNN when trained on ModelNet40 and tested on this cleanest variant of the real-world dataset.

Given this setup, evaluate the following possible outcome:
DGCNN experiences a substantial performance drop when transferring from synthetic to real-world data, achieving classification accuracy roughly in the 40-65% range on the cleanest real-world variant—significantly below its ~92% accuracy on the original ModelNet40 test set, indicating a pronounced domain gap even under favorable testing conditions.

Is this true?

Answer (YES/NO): YES